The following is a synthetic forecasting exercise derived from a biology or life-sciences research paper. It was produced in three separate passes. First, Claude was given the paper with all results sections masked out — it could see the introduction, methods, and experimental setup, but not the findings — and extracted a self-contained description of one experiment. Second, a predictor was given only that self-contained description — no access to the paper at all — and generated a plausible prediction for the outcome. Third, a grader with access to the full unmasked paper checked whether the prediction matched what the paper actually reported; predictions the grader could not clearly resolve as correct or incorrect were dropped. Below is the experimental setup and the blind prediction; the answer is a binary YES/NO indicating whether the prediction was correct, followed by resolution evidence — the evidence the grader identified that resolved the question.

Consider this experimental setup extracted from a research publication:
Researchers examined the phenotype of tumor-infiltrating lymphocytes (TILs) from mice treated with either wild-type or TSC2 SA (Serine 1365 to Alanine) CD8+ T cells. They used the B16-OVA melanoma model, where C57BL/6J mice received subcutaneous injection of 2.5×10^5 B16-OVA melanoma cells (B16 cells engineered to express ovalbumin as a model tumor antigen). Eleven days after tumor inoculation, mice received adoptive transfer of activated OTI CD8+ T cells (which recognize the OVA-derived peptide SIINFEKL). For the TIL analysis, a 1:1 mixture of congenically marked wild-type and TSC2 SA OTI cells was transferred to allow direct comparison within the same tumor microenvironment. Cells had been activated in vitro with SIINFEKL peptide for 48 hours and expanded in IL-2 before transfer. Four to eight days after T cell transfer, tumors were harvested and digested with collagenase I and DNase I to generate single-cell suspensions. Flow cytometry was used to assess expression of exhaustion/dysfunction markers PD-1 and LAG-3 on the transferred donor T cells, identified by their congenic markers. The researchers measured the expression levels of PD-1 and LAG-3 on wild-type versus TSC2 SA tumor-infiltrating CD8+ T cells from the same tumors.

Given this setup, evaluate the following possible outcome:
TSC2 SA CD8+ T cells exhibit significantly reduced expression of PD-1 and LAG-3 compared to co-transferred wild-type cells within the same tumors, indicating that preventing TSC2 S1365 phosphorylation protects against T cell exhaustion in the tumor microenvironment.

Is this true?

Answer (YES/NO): YES